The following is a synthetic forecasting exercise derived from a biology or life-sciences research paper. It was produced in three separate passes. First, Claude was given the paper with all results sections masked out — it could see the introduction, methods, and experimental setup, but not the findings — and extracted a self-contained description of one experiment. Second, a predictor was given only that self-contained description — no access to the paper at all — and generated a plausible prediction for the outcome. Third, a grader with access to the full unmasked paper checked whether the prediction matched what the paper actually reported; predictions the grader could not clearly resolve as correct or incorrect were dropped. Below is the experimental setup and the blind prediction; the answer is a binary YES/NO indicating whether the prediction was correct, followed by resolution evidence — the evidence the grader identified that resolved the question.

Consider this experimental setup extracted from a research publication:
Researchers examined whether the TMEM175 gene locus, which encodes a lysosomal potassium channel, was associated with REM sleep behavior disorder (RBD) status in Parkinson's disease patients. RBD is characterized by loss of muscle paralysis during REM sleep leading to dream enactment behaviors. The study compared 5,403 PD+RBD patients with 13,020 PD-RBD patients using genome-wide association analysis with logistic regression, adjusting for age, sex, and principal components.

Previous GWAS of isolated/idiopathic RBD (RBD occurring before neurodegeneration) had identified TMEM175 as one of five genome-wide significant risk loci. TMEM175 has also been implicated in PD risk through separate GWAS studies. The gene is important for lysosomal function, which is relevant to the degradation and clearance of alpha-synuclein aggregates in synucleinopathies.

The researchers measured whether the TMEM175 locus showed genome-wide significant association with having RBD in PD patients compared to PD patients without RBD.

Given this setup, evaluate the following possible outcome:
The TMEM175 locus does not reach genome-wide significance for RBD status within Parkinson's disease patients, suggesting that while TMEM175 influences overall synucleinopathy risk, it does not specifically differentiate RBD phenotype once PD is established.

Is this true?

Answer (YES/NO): YES